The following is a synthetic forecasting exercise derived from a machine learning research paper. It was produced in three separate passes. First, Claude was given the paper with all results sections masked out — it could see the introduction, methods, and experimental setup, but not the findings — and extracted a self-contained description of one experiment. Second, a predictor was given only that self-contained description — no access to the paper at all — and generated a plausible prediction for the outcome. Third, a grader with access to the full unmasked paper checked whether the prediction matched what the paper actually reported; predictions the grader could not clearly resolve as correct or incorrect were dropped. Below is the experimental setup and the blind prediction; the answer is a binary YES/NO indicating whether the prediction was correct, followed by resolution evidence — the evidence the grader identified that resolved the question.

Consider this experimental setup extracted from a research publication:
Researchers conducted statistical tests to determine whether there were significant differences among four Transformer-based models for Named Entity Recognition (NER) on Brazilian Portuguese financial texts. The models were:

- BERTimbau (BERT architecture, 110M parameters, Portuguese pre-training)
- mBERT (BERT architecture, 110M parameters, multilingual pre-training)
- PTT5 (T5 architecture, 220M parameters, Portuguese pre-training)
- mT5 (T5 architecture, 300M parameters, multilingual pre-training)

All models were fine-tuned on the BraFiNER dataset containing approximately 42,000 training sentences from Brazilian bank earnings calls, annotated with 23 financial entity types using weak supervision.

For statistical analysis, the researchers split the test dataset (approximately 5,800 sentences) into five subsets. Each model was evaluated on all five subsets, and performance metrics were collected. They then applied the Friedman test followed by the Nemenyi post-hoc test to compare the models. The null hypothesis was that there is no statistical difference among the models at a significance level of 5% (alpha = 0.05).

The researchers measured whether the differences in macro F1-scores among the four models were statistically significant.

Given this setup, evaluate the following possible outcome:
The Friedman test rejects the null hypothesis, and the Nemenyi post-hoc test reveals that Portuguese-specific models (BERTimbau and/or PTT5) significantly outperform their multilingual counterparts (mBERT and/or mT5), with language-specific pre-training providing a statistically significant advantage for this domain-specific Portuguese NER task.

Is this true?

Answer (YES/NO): NO